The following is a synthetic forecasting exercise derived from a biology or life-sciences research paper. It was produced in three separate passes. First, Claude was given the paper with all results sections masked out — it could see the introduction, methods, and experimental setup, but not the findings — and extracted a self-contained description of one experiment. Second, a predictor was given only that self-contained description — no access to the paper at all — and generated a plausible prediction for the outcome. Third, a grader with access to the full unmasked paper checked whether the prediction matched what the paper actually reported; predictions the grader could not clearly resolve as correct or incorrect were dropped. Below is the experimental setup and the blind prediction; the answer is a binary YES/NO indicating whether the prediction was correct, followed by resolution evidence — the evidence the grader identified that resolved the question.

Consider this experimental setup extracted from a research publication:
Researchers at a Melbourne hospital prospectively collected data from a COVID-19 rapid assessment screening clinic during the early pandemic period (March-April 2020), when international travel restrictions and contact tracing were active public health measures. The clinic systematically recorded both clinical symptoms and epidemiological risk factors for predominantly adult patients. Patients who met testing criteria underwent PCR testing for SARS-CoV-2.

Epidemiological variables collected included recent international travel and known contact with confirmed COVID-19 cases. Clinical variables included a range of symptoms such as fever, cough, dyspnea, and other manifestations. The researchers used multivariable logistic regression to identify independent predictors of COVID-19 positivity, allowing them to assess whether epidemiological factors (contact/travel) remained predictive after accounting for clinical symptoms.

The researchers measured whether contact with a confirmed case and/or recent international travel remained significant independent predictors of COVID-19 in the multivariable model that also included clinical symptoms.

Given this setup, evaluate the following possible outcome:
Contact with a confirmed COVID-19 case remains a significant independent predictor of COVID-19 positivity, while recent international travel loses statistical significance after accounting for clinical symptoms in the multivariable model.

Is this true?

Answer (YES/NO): NO